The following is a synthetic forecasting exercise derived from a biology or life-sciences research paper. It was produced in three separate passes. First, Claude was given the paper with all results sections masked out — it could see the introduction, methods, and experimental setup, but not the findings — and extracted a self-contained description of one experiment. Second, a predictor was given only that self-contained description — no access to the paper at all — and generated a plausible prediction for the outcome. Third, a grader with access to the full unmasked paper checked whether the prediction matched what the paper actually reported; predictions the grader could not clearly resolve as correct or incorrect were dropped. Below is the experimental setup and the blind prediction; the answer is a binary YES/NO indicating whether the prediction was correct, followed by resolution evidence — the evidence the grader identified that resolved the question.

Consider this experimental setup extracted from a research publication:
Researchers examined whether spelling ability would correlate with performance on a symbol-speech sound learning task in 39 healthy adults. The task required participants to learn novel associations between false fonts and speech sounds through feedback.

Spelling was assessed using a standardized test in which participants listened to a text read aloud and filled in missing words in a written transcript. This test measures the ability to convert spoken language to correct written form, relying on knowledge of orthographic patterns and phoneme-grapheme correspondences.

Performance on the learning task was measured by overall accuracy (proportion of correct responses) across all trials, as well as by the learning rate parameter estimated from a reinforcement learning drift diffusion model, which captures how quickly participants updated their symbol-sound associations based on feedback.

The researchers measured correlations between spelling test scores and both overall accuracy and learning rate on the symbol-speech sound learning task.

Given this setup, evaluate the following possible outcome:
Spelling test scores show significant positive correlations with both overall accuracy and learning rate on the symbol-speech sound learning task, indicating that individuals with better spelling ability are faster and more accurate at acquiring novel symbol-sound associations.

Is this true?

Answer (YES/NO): NO